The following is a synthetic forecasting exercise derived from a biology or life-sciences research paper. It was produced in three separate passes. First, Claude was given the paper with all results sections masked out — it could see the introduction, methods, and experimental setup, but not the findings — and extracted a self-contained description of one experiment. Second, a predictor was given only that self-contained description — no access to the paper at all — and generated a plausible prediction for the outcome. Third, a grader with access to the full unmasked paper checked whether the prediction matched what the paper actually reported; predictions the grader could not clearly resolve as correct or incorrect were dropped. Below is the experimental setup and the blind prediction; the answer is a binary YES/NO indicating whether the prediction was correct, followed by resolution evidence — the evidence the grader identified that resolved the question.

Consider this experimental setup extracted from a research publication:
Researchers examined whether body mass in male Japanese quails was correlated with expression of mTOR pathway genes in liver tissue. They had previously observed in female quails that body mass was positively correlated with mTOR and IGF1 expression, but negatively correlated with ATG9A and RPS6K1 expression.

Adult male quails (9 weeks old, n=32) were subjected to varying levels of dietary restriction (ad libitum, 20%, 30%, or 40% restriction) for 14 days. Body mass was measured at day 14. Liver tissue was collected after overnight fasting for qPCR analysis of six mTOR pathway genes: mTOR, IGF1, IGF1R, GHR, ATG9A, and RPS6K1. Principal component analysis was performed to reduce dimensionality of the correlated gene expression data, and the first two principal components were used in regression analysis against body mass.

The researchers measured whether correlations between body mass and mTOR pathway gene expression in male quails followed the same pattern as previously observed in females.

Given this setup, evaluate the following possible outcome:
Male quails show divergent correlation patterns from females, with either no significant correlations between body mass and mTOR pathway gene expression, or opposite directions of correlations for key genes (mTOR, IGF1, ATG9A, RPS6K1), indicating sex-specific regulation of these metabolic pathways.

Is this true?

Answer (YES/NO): NO